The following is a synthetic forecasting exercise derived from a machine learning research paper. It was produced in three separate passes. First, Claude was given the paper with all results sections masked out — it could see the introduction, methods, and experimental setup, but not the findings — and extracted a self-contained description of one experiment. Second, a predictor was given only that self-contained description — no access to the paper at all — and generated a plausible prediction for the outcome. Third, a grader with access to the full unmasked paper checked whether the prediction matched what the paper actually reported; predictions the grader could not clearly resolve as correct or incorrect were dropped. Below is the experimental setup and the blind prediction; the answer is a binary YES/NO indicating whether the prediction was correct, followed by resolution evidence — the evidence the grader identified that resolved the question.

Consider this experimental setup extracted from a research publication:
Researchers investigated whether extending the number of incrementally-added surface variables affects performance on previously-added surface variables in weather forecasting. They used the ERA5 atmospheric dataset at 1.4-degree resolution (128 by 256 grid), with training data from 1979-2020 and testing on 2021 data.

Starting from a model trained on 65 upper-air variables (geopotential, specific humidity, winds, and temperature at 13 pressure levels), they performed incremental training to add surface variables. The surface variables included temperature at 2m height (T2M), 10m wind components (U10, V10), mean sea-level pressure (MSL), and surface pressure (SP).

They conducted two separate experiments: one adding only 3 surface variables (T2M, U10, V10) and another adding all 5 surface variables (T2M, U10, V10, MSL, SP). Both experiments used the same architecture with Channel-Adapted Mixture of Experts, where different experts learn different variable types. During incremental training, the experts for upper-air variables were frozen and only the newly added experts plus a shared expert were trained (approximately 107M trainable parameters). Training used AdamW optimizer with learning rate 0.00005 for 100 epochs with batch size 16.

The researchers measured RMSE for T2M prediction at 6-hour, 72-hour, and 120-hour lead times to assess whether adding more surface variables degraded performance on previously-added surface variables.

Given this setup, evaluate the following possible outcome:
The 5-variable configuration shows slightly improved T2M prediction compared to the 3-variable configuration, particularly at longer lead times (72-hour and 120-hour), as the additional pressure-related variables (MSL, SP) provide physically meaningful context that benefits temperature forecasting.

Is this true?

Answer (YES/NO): NO